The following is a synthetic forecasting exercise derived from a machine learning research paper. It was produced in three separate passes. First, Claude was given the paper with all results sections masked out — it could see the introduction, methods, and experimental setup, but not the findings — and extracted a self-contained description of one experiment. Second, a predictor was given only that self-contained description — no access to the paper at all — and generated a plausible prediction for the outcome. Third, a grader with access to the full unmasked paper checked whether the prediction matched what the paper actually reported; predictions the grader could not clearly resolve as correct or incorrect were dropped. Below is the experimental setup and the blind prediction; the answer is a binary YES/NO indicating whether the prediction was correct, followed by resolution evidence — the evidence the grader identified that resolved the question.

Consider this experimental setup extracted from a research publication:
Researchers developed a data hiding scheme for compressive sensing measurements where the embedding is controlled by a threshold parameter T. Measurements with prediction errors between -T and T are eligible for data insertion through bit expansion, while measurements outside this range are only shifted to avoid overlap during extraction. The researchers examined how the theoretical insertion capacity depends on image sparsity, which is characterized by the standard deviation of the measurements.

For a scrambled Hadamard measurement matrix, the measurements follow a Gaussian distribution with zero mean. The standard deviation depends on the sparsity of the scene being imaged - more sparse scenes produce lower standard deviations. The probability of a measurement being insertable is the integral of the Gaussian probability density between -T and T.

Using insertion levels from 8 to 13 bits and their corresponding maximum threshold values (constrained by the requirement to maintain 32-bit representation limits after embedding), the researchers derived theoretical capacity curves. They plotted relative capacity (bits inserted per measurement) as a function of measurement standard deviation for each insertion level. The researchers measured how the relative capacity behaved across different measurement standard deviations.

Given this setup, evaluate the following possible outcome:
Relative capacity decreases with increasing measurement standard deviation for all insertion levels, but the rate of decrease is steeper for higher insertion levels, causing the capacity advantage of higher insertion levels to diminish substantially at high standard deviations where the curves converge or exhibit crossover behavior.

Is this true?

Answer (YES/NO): NO